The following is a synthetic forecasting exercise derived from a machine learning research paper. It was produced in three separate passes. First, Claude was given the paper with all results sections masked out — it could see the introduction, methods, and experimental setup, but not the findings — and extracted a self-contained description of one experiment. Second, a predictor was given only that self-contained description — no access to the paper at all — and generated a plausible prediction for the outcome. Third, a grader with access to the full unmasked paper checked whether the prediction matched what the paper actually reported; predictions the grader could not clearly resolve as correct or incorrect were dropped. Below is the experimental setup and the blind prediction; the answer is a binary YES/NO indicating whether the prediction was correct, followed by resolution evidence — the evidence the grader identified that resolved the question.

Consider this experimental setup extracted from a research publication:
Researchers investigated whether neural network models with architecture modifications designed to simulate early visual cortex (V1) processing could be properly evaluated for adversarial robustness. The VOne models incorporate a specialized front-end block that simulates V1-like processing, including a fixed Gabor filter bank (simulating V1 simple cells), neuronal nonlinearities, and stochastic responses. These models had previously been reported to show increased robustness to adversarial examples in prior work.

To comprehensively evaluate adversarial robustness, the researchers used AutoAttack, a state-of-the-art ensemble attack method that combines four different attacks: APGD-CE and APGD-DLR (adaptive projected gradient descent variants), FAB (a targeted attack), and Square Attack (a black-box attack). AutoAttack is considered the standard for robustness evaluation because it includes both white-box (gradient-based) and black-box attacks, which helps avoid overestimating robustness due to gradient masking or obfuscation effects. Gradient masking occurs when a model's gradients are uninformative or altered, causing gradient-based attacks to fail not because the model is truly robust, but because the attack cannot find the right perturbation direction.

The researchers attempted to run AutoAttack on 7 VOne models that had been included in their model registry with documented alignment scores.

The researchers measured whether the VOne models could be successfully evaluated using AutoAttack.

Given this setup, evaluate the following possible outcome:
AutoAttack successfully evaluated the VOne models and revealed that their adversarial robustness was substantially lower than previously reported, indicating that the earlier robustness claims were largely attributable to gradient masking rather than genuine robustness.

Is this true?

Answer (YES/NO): NO